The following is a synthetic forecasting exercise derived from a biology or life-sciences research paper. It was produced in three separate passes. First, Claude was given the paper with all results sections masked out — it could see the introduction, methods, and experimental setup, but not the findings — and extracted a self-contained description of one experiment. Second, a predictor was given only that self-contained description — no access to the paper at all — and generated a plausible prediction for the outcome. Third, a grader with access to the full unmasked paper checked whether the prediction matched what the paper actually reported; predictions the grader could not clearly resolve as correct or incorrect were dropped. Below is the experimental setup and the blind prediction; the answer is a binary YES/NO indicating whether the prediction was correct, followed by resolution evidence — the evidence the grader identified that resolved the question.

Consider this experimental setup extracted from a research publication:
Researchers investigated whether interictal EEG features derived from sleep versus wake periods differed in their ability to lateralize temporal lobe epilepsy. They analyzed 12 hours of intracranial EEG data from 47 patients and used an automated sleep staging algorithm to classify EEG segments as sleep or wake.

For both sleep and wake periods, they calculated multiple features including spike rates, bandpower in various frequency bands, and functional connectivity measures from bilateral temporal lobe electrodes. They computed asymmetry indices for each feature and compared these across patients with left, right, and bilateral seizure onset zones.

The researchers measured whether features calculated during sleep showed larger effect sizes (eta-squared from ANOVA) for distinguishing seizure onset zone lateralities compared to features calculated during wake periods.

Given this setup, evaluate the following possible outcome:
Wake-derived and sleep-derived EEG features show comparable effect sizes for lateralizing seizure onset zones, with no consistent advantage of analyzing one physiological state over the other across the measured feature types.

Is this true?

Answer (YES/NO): NO